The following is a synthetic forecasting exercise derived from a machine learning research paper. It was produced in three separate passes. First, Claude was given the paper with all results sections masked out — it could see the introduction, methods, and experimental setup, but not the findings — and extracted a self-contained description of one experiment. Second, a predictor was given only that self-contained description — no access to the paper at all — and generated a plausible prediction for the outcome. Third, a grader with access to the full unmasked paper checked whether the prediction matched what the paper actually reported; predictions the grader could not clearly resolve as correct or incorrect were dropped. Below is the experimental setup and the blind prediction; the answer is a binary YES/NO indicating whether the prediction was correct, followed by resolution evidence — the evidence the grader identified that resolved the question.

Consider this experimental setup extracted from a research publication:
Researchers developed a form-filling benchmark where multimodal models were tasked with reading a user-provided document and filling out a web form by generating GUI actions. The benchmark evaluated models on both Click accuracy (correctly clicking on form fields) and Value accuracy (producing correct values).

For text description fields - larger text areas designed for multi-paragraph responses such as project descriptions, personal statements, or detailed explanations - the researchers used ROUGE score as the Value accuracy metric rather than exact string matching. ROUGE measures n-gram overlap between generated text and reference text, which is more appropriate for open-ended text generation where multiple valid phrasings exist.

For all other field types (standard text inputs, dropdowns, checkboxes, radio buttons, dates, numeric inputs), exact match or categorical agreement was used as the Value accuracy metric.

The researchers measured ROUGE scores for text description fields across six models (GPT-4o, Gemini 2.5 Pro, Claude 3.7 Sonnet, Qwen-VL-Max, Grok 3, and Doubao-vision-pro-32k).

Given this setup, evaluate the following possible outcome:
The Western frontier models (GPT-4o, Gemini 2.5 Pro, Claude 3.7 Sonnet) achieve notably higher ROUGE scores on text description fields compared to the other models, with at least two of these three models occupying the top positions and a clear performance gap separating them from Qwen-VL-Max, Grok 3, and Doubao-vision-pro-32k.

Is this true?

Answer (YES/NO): NO